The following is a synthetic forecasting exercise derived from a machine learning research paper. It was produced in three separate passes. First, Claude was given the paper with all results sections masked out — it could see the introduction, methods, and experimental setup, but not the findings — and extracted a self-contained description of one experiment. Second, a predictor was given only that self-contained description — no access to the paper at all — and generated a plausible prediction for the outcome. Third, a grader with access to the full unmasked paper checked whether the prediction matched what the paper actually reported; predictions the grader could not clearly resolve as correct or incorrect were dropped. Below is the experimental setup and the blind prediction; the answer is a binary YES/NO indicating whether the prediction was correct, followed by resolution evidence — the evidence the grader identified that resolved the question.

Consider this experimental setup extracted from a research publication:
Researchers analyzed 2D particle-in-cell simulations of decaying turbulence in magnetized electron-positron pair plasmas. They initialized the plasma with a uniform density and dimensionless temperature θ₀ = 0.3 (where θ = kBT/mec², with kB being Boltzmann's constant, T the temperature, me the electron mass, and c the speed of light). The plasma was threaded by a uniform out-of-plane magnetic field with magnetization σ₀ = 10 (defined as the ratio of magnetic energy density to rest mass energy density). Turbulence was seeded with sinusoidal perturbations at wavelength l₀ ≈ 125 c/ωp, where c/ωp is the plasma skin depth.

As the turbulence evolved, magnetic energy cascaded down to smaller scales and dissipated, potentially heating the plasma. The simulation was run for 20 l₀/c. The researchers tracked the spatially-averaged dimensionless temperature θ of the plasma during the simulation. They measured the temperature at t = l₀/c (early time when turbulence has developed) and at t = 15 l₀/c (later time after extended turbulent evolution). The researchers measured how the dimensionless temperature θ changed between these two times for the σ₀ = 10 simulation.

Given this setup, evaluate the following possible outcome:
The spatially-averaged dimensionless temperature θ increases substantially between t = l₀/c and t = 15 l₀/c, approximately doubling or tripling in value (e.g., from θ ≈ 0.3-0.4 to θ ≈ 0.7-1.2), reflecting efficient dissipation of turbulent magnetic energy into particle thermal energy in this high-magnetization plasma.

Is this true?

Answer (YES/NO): NO